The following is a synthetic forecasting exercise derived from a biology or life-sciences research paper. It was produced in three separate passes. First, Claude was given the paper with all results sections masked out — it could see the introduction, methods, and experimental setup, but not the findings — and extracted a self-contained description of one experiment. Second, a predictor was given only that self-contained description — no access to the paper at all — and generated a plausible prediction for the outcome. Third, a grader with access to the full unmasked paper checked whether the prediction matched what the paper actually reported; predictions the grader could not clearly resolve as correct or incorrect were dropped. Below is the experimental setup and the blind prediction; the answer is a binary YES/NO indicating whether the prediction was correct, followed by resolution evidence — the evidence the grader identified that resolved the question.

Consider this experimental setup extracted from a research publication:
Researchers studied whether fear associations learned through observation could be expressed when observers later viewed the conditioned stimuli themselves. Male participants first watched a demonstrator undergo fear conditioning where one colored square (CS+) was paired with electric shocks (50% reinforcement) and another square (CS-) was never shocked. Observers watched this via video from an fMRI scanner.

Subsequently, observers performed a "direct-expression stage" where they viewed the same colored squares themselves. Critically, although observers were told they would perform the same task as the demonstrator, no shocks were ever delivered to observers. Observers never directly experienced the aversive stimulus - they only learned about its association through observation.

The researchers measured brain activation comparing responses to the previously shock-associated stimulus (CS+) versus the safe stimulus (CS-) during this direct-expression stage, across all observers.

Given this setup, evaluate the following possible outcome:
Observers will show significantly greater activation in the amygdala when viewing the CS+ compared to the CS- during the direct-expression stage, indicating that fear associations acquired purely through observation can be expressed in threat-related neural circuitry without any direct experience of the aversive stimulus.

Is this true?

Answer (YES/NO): NO